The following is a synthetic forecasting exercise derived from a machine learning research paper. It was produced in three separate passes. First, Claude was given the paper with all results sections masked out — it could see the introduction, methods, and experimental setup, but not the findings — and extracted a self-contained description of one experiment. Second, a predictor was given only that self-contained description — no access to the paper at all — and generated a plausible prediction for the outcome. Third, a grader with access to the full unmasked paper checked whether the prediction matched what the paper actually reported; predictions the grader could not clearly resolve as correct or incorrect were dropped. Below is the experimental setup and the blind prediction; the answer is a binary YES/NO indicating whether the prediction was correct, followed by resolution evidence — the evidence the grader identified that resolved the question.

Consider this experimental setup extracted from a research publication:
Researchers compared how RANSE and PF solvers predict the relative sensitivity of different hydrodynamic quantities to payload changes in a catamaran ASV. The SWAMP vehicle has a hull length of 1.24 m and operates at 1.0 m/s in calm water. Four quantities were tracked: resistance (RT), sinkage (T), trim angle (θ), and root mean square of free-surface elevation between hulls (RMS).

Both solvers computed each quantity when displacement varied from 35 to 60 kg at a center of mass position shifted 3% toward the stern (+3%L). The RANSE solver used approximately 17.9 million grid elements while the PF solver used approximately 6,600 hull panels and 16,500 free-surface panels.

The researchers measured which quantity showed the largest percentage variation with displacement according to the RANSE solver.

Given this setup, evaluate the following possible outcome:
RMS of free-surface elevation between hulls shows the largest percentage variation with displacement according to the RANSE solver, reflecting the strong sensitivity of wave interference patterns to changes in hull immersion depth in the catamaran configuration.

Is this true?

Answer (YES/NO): NO